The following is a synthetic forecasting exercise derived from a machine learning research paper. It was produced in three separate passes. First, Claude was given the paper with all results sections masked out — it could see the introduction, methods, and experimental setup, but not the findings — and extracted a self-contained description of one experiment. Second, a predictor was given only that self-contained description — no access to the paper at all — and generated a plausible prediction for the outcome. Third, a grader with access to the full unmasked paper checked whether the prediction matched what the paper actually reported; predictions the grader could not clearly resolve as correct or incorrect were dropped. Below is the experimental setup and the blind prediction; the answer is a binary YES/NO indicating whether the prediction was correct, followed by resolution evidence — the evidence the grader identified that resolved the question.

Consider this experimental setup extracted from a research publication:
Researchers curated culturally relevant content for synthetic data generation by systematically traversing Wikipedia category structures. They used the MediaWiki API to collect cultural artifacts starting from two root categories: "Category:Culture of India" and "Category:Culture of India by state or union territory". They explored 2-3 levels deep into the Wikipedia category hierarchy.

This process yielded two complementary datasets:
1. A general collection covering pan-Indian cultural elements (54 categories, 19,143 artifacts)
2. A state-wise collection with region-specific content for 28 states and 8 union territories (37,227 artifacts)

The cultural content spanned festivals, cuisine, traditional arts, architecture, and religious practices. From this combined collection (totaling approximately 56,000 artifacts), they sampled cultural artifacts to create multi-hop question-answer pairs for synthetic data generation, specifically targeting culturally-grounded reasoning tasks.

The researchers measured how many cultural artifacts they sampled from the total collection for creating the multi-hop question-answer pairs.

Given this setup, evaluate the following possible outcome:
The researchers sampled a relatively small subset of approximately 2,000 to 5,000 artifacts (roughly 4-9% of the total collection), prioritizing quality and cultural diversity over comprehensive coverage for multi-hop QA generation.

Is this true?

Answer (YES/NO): NO